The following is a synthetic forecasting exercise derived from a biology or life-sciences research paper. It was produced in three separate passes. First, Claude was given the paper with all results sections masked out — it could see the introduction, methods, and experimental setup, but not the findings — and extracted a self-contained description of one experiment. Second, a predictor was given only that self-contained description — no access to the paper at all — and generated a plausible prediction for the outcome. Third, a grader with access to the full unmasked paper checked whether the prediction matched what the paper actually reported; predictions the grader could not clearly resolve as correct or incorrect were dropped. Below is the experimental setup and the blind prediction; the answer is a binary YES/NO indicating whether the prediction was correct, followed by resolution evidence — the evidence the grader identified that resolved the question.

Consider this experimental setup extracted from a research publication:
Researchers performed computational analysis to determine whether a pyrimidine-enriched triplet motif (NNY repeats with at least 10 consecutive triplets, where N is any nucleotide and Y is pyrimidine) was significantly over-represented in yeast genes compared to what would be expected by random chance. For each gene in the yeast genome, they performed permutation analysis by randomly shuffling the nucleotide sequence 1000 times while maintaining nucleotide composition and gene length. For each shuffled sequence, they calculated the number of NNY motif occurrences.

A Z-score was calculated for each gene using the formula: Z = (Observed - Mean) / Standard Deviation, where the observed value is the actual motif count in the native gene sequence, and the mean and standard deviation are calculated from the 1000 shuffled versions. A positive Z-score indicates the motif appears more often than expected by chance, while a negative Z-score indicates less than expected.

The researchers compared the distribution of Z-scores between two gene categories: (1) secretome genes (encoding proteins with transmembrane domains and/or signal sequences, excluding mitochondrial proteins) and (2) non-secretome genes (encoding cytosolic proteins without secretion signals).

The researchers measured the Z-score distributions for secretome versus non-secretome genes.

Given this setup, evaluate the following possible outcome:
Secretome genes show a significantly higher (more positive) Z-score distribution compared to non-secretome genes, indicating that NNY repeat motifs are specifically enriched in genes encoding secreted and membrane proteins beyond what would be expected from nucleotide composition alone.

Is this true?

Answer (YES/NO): YES